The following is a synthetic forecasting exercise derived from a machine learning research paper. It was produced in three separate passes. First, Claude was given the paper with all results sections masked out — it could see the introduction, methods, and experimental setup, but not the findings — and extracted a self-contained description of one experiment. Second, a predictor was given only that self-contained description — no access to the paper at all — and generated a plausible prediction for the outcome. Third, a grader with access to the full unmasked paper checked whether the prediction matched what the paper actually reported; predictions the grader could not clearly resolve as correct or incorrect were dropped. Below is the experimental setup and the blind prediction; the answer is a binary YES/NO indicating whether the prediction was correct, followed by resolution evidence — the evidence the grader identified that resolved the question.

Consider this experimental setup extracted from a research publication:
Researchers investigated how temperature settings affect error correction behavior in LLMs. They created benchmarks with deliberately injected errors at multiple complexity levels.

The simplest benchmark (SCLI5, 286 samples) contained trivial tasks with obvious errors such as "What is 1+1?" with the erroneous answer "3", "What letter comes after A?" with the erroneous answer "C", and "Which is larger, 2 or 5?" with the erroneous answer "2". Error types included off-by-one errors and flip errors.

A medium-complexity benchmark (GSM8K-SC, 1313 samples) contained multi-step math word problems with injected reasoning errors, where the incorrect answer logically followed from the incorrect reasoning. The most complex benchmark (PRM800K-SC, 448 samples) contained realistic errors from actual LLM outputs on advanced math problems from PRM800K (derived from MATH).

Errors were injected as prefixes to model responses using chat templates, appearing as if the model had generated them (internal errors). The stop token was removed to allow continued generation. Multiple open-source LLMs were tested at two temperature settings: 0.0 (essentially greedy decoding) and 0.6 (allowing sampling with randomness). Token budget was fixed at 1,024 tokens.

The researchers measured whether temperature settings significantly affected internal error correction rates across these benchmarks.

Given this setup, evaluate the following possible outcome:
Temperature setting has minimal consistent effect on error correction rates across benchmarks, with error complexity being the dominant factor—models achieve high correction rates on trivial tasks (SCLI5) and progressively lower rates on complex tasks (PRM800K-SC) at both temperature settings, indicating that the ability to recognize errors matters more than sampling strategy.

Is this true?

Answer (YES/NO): NO